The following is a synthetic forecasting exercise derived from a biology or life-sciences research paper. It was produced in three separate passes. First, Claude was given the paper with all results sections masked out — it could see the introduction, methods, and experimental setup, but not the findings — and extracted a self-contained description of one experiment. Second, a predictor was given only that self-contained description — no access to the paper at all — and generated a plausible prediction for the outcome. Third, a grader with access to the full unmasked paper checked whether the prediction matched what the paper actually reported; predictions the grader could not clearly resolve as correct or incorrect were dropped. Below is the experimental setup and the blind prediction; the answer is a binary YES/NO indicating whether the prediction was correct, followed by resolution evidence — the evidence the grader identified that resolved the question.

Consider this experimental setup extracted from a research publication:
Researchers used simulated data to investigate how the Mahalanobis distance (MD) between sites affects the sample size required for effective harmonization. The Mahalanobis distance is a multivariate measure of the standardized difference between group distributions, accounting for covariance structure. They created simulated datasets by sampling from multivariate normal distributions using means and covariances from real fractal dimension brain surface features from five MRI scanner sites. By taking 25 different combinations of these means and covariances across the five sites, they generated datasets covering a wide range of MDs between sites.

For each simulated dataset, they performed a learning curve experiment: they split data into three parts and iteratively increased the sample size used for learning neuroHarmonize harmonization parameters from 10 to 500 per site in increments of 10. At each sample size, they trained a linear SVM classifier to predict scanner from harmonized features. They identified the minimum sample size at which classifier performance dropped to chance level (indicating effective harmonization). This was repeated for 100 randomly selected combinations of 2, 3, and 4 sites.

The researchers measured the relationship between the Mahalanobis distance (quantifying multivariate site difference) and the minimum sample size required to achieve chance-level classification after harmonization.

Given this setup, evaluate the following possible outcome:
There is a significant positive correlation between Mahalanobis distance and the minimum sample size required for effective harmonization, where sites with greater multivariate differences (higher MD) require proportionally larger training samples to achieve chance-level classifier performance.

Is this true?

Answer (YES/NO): YES